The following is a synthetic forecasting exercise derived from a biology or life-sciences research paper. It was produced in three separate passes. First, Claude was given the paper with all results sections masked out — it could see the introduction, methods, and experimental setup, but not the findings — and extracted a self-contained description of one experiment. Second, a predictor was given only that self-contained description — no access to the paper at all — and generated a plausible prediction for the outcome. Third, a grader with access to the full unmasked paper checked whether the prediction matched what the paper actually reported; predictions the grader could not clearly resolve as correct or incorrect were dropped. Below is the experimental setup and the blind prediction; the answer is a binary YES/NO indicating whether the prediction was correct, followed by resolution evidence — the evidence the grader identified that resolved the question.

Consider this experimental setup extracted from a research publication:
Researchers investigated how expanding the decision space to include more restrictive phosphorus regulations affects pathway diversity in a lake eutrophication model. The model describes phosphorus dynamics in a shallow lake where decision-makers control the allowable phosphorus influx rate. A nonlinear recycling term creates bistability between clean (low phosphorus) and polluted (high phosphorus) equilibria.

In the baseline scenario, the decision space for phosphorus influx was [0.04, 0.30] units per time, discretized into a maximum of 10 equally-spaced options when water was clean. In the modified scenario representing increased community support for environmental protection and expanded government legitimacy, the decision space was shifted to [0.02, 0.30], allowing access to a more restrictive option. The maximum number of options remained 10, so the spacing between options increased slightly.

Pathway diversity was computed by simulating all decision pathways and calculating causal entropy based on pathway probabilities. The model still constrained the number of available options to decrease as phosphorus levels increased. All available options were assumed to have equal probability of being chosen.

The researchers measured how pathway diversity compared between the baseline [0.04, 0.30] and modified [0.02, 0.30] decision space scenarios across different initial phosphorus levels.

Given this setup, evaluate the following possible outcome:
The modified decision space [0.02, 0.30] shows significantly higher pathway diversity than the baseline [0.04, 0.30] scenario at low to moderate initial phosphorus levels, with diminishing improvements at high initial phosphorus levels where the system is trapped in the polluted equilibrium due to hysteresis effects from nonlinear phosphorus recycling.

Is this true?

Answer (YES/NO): NO